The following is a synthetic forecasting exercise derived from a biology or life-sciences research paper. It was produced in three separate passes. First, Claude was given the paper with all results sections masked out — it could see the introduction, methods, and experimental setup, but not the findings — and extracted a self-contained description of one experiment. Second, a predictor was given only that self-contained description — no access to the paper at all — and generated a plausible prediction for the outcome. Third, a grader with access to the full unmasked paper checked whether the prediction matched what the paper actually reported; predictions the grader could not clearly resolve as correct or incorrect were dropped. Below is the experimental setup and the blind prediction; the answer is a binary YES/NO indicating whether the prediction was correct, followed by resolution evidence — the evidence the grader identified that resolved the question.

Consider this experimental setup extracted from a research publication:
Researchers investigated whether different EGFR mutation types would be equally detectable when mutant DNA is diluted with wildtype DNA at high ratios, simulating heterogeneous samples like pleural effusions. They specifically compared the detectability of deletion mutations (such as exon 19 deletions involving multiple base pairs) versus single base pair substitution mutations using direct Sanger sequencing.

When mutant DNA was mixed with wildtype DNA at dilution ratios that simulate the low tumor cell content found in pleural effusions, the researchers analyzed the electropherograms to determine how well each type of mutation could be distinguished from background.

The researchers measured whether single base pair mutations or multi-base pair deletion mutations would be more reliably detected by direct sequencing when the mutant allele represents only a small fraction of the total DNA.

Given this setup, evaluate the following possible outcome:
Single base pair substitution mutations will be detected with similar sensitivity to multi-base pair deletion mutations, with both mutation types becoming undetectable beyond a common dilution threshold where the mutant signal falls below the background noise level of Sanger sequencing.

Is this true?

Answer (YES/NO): NO